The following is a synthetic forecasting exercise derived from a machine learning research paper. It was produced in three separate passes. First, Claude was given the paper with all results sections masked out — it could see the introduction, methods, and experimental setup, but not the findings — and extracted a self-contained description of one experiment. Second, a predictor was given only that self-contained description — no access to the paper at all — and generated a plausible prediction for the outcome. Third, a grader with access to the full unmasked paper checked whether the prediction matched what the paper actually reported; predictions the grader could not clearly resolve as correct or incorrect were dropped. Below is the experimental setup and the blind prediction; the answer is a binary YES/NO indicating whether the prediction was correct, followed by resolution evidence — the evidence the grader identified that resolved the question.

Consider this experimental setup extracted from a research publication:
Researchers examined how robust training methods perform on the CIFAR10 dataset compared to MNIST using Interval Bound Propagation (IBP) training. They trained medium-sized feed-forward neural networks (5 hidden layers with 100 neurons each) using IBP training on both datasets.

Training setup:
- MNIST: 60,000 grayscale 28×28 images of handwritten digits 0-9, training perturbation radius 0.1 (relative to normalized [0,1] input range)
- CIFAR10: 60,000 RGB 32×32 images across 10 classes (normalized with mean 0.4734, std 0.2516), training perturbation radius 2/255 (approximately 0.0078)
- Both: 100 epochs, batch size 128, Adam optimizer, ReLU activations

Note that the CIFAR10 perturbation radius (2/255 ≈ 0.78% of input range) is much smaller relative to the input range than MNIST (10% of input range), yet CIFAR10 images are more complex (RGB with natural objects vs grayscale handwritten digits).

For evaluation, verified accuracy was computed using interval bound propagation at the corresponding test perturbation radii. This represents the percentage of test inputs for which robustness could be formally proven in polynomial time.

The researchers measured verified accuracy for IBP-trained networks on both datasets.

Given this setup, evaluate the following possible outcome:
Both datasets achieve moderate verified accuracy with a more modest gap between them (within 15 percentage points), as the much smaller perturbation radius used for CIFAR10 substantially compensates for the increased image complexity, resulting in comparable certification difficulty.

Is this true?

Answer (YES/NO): NO